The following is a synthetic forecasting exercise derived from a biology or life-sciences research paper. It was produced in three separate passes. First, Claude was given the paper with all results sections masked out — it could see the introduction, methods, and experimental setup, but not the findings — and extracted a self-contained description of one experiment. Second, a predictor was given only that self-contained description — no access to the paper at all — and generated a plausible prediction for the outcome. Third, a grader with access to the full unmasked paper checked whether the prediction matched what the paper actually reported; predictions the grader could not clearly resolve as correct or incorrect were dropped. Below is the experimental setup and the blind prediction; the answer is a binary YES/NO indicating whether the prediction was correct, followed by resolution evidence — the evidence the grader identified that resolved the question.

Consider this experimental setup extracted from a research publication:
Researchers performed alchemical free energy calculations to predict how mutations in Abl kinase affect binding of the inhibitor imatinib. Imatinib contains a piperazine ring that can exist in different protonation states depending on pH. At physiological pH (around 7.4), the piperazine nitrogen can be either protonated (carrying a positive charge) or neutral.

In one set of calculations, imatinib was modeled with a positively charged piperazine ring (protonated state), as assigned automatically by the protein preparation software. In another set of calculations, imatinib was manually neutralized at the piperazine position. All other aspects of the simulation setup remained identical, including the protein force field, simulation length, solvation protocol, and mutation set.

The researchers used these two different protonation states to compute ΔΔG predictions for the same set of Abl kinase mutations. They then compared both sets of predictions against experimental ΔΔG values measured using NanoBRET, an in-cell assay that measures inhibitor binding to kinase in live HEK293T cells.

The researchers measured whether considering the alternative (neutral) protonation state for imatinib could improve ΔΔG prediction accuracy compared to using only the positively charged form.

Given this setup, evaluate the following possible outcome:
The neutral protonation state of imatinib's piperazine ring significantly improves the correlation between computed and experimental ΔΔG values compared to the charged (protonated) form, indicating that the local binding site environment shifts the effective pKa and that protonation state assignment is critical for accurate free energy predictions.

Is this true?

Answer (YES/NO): NO